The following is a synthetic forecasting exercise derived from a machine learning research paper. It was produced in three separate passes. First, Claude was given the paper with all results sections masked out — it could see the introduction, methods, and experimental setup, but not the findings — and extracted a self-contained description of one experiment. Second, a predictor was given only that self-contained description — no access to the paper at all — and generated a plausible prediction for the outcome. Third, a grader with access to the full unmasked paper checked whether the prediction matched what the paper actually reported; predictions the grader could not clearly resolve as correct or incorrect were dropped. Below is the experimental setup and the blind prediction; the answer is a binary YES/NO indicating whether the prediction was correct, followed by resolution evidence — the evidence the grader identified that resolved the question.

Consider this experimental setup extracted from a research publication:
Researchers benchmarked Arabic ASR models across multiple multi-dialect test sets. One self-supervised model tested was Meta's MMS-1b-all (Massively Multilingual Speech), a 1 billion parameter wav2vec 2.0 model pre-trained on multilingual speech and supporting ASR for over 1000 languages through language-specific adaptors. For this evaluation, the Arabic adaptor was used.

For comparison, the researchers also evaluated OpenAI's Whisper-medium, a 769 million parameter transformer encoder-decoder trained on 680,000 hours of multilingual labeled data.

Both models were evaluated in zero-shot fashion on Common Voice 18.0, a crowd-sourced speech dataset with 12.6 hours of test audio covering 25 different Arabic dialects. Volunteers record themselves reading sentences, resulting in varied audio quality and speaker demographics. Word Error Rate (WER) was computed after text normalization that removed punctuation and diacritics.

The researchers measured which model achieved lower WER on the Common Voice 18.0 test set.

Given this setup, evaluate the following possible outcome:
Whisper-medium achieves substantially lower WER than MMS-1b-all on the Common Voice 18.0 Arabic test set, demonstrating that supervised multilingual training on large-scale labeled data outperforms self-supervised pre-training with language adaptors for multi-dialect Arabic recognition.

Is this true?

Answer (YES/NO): NO